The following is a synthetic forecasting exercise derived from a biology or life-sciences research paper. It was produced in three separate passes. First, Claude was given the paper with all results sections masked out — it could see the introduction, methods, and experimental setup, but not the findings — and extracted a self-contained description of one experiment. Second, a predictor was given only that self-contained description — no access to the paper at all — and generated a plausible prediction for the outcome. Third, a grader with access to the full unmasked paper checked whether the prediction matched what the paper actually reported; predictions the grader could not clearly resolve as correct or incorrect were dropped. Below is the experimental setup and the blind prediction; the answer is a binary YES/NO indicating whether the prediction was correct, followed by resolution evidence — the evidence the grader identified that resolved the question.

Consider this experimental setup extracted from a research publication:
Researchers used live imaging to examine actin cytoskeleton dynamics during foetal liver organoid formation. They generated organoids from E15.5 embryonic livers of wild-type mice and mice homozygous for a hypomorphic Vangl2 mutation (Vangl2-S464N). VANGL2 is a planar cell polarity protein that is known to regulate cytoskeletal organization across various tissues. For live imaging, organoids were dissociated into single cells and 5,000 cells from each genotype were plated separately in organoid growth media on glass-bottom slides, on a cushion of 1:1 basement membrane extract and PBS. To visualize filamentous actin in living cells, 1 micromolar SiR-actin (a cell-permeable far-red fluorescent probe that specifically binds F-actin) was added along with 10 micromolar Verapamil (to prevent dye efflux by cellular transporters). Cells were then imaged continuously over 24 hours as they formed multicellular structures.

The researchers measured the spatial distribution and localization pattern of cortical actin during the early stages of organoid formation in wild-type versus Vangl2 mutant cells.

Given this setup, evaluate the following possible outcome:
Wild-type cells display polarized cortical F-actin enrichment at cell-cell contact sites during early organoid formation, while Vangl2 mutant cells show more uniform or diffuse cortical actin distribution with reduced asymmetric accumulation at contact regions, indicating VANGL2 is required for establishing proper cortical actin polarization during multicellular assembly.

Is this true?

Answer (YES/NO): NO